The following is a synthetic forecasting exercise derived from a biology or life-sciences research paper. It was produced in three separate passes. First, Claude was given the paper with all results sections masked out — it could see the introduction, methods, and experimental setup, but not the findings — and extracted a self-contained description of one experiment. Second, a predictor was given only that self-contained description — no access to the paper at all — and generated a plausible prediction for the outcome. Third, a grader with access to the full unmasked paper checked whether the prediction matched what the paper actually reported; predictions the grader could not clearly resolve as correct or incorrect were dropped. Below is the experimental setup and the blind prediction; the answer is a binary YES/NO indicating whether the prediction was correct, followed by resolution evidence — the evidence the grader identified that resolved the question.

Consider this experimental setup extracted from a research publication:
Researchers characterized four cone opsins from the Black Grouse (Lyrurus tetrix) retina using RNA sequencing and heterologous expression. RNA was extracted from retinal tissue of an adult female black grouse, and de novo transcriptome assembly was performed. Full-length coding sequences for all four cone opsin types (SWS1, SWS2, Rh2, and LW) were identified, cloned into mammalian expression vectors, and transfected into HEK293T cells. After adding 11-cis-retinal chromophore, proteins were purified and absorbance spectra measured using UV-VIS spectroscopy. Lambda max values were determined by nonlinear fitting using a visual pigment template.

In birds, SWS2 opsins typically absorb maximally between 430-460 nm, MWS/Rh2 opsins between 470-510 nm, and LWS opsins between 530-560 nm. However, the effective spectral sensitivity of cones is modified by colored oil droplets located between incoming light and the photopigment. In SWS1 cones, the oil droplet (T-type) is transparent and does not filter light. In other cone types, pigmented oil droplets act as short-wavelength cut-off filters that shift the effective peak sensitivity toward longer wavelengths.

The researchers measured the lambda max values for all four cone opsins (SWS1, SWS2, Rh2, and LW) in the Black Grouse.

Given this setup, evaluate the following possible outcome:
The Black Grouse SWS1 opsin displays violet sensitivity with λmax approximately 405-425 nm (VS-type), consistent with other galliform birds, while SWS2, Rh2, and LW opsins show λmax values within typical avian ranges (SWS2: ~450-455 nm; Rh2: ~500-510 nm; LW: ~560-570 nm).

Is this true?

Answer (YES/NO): NO